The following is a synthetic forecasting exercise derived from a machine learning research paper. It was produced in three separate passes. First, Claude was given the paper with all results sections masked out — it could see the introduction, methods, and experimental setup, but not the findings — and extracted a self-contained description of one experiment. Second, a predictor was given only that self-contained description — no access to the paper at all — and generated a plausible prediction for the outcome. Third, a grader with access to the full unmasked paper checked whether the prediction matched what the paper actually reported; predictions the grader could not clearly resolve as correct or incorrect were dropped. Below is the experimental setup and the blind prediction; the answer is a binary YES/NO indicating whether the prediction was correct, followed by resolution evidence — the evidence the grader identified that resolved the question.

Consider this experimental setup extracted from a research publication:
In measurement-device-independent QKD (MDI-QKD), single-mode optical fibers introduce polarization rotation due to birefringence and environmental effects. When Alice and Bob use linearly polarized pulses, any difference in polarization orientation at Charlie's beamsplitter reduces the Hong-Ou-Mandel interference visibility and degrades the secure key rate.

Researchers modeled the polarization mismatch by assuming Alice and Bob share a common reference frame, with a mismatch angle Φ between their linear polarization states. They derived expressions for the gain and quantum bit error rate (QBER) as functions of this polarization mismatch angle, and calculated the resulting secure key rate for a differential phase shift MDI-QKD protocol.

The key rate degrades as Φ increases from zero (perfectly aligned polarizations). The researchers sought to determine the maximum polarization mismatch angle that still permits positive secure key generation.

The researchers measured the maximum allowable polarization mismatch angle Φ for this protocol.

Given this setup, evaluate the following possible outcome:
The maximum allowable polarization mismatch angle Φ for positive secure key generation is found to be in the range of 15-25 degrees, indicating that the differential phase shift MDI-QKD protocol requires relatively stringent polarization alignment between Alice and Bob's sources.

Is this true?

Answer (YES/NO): NO